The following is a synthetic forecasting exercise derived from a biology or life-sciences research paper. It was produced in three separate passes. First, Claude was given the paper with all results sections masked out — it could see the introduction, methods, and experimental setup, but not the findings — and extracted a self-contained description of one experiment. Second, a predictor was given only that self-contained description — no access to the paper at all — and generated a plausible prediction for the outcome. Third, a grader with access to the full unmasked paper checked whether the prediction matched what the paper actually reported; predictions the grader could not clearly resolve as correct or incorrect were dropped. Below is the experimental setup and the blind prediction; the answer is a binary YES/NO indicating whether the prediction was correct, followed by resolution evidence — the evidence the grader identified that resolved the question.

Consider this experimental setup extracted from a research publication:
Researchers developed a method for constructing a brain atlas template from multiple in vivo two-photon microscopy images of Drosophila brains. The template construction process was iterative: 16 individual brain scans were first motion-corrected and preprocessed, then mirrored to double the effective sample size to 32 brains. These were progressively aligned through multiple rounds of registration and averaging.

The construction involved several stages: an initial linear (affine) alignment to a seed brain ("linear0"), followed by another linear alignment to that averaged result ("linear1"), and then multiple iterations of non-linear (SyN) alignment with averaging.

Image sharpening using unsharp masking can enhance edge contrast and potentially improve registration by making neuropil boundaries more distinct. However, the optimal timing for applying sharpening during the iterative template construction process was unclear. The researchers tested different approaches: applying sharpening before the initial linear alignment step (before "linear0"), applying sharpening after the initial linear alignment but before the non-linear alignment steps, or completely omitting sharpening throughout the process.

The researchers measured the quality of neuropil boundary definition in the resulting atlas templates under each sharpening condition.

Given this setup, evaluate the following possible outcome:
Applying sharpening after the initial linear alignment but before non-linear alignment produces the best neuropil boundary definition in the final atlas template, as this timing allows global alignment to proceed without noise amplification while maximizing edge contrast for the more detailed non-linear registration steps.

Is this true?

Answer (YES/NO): YES